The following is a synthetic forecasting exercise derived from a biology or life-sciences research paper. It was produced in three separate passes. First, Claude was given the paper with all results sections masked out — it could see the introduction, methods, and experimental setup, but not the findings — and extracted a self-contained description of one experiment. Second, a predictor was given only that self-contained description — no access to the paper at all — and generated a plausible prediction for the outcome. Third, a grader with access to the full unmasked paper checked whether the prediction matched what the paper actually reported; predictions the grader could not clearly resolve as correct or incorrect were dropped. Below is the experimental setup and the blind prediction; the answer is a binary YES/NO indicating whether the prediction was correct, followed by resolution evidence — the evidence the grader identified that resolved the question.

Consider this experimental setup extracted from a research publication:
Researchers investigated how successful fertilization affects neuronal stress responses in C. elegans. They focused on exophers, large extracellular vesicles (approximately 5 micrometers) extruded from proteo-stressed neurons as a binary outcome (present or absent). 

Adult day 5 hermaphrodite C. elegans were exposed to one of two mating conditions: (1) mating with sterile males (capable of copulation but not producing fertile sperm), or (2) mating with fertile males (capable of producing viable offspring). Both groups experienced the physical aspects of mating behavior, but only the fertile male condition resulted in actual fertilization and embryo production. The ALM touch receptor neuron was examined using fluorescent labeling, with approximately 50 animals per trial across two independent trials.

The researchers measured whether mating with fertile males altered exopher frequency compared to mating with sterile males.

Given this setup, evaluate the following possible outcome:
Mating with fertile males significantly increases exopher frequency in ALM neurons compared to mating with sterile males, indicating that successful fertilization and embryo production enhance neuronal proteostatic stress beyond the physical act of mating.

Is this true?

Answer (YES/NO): YES